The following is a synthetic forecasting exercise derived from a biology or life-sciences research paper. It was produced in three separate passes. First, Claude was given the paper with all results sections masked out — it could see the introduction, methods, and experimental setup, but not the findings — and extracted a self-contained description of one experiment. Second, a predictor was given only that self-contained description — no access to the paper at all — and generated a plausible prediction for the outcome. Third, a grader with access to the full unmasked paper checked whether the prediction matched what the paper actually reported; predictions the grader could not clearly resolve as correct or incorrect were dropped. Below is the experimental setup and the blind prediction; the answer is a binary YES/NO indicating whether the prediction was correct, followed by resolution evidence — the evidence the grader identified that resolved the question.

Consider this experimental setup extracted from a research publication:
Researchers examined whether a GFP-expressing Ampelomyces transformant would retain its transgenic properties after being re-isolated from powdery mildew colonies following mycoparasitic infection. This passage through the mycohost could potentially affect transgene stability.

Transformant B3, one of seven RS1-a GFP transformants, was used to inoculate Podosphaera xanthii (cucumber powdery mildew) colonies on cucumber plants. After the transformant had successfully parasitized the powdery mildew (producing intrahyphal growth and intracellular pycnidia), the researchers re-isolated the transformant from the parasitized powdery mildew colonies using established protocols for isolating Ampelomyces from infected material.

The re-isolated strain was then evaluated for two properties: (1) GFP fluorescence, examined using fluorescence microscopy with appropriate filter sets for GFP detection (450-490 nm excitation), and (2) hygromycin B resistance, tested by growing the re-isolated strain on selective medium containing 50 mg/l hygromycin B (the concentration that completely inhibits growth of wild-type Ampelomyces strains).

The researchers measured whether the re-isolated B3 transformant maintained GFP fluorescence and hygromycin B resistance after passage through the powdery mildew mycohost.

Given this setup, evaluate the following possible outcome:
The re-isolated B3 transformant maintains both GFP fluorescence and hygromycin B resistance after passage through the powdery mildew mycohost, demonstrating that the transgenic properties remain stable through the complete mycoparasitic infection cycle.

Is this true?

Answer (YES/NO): YES